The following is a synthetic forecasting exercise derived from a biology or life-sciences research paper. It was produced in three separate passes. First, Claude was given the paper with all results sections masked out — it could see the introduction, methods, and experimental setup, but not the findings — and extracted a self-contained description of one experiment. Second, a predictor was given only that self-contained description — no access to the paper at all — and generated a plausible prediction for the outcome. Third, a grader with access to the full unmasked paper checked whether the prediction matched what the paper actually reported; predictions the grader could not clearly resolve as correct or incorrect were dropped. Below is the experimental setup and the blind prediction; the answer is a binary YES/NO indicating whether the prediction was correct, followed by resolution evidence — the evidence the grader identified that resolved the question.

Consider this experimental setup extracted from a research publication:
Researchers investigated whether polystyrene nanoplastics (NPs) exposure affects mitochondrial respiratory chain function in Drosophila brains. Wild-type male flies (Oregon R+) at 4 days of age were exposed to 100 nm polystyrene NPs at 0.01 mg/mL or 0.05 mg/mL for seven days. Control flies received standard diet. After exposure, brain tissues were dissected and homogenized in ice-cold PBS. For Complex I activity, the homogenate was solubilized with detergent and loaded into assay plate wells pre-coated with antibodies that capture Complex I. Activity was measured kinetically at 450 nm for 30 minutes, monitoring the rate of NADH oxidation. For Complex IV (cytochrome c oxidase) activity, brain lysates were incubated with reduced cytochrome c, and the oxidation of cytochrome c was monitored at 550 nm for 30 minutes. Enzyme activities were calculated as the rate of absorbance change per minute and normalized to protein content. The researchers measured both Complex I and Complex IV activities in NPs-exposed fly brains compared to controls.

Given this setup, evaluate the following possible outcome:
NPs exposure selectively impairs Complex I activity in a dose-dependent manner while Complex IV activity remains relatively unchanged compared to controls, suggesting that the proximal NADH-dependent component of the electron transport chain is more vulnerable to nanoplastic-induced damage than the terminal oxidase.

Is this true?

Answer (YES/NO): NO